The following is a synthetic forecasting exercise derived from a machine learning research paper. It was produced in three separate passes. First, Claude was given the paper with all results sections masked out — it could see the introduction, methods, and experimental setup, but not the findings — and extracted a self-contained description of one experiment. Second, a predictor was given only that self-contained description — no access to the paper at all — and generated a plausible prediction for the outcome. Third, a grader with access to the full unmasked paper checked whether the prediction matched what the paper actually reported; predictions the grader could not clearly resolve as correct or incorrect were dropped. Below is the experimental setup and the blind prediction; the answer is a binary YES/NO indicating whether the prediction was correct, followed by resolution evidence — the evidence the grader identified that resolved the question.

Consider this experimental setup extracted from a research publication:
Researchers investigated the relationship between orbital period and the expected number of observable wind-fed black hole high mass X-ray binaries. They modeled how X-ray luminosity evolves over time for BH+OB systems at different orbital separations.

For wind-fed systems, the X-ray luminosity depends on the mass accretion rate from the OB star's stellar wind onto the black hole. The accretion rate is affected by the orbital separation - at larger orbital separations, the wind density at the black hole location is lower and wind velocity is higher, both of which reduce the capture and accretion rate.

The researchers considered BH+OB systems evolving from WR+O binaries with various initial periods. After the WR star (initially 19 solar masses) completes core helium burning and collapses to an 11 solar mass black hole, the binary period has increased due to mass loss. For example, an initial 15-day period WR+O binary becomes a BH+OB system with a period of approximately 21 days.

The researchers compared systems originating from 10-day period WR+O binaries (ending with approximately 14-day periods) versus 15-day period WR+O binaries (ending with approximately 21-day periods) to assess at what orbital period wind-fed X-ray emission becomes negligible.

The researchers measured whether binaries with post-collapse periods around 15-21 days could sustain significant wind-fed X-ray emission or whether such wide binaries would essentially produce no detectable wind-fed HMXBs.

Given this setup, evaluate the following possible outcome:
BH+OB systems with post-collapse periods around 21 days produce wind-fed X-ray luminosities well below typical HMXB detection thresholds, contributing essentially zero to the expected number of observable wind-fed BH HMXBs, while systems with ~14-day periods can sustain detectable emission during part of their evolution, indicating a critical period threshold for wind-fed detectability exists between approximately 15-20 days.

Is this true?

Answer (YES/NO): YES